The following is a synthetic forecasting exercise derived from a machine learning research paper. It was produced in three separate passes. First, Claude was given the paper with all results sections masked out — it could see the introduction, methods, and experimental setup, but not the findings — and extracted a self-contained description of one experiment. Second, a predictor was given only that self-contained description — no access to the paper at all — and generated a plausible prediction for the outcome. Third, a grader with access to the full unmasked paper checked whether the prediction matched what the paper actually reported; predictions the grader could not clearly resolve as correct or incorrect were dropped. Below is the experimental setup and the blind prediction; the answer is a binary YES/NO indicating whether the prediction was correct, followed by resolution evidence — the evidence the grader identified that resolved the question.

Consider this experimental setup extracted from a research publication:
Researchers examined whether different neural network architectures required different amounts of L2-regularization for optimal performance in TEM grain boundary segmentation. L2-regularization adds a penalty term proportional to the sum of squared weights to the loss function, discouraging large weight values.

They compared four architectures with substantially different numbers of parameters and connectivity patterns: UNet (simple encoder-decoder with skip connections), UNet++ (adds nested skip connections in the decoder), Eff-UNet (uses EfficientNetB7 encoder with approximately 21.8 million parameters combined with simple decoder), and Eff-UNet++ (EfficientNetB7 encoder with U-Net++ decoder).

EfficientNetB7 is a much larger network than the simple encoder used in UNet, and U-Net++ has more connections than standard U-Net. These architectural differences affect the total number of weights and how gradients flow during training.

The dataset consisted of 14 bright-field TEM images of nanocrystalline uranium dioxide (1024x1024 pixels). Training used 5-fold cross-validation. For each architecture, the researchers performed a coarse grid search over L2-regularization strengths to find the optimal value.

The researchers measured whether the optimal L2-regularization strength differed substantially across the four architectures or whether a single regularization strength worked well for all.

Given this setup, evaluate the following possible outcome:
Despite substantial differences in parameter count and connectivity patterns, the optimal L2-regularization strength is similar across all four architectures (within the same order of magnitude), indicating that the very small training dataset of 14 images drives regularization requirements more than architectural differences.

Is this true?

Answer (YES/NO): NO